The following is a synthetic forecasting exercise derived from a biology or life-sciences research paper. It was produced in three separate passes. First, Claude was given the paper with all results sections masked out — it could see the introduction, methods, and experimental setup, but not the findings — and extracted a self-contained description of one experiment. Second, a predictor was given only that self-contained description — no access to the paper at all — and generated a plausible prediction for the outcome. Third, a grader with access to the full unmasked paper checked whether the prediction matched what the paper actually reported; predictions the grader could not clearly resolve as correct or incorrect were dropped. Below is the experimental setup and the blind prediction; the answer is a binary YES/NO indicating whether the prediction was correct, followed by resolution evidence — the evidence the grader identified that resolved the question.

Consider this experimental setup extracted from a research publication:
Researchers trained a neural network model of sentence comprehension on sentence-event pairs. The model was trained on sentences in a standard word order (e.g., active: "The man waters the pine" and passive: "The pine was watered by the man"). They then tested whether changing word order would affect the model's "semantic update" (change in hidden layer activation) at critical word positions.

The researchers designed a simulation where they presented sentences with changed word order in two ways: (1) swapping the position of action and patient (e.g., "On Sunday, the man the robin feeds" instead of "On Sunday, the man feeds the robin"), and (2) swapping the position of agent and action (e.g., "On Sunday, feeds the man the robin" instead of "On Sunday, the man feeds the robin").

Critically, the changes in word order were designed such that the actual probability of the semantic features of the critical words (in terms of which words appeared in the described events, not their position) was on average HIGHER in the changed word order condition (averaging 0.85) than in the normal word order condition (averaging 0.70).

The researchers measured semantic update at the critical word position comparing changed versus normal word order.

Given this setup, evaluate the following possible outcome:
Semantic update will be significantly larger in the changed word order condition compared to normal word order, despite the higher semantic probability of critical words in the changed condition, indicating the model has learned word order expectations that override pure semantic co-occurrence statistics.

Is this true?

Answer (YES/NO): NO